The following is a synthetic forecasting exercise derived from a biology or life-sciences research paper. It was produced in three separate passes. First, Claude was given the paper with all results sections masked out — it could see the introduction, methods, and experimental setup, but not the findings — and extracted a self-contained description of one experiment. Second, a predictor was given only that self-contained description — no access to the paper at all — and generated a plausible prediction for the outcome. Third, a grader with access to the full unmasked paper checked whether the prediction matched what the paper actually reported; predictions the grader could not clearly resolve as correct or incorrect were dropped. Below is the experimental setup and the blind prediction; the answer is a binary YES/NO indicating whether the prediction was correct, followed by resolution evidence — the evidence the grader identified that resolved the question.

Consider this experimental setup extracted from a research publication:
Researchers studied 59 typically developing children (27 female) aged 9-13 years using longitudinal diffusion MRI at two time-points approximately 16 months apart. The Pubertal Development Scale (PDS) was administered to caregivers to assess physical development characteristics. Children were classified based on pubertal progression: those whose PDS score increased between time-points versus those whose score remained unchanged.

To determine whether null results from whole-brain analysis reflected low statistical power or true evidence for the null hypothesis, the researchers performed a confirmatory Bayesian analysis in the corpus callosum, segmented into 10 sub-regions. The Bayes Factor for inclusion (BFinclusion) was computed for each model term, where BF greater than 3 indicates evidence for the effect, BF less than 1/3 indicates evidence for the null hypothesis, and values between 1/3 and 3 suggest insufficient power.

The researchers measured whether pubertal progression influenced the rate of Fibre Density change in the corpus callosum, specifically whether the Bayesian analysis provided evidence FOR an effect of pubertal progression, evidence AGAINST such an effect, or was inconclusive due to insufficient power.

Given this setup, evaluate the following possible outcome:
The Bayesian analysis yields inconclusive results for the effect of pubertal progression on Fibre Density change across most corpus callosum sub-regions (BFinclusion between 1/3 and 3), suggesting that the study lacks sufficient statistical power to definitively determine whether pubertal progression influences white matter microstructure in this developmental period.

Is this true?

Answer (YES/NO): NO